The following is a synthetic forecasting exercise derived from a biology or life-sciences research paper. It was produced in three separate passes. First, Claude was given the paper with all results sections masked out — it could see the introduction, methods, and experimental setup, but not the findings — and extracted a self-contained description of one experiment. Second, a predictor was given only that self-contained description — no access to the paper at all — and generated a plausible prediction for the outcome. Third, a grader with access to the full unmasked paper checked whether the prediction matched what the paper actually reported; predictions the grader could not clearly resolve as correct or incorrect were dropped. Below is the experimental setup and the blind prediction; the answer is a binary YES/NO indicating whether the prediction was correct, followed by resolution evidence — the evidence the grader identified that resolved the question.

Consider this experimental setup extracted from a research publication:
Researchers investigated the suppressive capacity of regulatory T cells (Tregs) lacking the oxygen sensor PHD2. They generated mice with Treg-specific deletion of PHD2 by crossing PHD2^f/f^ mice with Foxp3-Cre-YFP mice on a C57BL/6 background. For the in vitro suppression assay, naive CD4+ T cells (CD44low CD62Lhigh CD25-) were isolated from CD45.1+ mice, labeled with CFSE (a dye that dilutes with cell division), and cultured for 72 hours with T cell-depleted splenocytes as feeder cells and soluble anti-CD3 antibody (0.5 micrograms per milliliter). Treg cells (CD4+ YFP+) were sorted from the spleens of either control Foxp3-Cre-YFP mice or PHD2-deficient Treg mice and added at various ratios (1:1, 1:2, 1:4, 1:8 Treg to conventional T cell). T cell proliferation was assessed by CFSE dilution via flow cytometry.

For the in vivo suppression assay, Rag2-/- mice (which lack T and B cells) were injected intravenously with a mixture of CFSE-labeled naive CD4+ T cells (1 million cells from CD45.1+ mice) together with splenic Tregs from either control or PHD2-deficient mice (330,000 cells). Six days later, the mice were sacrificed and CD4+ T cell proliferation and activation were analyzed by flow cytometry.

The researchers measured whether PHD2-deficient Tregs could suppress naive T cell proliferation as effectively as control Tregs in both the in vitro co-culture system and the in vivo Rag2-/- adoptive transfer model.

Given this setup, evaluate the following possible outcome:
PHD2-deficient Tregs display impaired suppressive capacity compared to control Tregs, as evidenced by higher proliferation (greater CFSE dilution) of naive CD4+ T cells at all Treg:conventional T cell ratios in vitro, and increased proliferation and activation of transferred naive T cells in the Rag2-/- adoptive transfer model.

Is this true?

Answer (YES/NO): NO